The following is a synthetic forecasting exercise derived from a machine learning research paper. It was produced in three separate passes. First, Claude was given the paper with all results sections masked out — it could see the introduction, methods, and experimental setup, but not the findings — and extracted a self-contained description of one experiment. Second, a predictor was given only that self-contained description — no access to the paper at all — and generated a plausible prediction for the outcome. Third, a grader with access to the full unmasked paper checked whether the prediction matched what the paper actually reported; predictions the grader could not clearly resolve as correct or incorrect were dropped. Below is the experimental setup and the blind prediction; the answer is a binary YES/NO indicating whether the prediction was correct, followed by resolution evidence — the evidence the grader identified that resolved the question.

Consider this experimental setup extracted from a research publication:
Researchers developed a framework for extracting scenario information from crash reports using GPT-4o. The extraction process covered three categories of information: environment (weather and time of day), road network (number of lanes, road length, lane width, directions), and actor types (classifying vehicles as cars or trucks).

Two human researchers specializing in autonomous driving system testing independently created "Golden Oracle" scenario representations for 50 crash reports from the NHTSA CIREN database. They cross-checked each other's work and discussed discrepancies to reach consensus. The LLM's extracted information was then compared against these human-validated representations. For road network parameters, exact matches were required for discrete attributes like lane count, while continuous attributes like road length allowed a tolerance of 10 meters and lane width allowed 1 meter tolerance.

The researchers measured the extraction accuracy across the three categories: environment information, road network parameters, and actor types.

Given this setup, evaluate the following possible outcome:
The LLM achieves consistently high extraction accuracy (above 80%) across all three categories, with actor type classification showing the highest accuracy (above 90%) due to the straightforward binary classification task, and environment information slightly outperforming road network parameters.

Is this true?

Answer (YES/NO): NO